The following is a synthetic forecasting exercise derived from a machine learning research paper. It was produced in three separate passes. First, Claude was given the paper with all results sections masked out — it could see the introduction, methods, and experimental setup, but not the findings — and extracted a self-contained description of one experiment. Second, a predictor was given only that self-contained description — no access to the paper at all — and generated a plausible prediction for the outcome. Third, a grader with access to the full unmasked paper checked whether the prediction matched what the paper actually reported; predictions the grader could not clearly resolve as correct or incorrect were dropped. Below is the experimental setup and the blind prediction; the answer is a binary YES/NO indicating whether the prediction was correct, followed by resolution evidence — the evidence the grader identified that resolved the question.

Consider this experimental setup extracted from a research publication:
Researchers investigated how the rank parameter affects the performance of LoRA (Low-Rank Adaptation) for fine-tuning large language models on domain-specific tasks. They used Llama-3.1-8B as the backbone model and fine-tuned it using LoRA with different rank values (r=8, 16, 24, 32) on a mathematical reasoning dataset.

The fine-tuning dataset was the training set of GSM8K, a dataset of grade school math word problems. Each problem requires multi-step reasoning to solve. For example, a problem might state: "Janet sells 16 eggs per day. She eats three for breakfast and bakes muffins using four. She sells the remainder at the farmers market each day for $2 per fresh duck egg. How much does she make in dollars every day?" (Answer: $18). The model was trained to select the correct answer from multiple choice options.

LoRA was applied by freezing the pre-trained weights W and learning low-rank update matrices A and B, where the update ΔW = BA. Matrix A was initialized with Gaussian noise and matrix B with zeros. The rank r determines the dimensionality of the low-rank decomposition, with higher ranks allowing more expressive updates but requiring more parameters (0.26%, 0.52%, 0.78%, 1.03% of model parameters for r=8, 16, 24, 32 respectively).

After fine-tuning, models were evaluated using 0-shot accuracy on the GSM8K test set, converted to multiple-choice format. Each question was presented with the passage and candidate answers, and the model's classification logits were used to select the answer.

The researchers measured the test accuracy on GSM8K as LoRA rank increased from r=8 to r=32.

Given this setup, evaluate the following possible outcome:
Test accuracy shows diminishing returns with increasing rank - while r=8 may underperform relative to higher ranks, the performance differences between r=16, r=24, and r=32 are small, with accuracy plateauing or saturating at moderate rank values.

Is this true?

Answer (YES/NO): YES